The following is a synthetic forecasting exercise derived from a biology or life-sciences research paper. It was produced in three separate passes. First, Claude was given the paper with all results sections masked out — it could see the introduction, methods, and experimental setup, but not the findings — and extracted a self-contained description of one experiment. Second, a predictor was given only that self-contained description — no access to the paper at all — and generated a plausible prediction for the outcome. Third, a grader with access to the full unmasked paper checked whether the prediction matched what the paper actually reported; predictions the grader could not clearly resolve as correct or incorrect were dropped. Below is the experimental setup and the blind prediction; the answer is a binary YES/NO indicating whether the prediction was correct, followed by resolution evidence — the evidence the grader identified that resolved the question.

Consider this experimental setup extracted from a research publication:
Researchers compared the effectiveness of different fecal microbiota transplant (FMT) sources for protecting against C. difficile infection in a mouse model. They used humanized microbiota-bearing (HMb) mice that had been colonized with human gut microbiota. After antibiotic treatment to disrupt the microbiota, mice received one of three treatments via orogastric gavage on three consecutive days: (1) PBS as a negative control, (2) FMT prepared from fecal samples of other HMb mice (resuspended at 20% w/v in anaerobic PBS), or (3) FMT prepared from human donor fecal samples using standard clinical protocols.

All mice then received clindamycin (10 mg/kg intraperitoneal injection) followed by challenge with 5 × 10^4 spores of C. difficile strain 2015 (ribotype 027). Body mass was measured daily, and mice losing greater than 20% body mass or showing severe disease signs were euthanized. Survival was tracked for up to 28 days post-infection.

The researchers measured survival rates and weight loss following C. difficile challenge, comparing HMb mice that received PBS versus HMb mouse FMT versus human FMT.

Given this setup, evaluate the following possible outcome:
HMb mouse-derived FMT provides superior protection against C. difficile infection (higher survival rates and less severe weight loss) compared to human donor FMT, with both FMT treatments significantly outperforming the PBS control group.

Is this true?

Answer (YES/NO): NO